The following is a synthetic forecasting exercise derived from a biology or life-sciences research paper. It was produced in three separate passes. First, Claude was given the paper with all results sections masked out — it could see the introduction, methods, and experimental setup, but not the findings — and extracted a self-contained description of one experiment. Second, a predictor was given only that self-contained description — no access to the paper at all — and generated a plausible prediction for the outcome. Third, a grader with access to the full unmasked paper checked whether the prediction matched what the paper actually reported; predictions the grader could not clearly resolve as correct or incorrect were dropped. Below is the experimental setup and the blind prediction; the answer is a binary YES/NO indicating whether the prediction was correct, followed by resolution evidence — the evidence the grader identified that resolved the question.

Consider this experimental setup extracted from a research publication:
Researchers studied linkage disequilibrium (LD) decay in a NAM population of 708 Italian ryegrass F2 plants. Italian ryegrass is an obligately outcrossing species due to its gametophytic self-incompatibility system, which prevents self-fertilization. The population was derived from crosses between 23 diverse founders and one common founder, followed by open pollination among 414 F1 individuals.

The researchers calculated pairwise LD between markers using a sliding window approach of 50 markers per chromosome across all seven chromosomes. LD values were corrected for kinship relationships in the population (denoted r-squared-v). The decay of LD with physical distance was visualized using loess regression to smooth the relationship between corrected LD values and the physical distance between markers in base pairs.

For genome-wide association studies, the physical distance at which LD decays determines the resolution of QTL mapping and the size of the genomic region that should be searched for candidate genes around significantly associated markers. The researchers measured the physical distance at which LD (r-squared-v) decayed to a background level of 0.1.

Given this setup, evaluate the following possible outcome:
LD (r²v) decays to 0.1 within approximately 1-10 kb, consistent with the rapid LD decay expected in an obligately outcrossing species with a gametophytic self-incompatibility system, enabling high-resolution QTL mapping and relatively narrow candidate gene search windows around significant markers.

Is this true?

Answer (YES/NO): NO